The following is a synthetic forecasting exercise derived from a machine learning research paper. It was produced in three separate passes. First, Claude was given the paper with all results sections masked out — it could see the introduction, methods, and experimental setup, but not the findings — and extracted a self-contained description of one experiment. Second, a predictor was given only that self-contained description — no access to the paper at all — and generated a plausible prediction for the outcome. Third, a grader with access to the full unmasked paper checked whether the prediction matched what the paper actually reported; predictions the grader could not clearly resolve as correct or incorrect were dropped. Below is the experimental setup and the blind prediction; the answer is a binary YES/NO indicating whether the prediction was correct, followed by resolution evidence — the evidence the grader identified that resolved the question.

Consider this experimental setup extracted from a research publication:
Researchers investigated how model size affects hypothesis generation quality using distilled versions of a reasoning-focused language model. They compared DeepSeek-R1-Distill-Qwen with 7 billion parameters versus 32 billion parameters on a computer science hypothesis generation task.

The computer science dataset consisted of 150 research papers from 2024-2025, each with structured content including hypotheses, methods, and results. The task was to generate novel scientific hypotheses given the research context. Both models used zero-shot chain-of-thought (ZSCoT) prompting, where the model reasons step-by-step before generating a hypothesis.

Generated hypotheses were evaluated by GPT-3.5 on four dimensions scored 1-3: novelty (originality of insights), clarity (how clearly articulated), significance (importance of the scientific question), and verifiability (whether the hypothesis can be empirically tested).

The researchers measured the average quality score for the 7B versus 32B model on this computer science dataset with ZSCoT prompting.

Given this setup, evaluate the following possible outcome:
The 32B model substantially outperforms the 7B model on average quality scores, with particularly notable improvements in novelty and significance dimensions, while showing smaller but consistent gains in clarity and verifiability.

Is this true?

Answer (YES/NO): NO